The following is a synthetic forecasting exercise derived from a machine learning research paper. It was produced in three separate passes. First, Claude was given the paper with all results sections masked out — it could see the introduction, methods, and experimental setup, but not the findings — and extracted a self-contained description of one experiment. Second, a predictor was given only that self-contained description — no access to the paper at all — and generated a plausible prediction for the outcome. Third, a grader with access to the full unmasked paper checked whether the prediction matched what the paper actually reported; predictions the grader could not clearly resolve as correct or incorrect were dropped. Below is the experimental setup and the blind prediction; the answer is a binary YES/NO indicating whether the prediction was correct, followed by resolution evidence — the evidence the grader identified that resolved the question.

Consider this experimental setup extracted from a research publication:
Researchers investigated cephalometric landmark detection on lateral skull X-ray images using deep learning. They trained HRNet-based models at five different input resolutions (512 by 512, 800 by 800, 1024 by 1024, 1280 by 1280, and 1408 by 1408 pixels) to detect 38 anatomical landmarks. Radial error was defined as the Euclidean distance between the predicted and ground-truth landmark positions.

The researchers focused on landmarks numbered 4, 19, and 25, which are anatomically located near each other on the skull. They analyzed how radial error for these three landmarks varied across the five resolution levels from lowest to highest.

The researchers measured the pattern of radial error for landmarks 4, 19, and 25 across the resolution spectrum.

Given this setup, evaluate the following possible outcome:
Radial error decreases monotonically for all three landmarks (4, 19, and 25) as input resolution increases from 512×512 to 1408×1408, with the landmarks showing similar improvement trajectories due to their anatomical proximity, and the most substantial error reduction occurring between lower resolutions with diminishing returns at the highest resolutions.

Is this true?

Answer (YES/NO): NO